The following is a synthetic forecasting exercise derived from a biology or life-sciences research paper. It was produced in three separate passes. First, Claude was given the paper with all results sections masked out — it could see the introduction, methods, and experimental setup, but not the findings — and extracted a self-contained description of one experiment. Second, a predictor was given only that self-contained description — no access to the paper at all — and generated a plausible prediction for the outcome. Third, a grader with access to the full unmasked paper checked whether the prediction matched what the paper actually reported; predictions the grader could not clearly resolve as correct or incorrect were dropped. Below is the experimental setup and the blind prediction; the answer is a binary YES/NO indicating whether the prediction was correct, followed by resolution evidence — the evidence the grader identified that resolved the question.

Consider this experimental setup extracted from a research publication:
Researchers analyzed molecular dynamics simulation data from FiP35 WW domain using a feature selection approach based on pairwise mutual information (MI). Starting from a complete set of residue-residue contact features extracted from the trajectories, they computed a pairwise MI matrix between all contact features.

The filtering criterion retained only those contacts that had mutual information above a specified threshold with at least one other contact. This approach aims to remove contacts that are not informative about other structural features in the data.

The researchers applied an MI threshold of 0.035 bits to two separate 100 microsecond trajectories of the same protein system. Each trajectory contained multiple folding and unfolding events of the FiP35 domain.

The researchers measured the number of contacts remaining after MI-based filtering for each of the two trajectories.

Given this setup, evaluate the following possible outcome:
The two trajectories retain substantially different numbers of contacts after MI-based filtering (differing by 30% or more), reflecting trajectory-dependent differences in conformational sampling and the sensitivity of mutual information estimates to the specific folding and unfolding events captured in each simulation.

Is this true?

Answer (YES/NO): NO